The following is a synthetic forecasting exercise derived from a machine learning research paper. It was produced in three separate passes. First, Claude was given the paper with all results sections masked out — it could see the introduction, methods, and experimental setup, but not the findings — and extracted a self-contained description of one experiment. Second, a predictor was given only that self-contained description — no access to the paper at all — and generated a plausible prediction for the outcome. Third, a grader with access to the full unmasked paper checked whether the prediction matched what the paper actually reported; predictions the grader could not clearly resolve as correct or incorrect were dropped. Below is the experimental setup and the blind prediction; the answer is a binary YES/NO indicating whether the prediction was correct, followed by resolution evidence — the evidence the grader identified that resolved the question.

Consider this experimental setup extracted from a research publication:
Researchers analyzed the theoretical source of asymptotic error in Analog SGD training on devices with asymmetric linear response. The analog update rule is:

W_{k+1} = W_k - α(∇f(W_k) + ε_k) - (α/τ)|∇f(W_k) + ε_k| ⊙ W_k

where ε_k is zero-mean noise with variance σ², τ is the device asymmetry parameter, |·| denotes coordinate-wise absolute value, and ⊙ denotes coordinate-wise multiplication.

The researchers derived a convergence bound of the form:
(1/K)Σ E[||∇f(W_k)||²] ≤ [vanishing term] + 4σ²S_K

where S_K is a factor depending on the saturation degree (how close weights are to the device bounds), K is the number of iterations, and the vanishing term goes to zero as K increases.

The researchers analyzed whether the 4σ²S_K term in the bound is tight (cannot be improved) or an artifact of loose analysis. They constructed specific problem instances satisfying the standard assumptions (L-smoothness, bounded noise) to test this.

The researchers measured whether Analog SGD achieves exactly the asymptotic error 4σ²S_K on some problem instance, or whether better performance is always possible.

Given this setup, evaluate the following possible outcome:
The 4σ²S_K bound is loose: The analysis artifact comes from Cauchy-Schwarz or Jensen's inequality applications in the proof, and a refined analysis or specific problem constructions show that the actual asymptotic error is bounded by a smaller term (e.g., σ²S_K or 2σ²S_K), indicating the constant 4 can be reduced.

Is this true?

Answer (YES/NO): NO